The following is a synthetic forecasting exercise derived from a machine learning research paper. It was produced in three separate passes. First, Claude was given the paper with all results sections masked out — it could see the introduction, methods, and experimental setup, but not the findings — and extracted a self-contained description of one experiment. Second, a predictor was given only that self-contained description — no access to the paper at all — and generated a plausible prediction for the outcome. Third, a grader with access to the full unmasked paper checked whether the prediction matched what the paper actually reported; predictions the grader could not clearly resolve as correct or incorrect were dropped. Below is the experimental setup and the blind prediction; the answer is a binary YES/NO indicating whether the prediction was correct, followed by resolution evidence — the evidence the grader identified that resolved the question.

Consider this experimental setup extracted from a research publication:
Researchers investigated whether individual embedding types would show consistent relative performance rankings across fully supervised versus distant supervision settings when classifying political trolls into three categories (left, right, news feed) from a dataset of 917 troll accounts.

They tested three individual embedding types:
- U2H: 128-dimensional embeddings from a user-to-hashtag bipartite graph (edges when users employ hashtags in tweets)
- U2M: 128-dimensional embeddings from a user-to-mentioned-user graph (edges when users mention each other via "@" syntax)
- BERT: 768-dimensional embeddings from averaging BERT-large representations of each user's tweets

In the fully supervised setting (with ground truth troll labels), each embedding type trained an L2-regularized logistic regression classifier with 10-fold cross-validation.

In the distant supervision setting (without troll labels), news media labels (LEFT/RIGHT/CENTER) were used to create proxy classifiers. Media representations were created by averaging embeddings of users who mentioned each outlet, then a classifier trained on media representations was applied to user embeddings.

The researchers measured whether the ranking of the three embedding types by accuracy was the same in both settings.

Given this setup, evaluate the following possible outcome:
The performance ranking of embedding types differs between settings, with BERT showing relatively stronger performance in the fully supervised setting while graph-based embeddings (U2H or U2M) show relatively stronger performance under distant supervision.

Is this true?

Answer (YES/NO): NO